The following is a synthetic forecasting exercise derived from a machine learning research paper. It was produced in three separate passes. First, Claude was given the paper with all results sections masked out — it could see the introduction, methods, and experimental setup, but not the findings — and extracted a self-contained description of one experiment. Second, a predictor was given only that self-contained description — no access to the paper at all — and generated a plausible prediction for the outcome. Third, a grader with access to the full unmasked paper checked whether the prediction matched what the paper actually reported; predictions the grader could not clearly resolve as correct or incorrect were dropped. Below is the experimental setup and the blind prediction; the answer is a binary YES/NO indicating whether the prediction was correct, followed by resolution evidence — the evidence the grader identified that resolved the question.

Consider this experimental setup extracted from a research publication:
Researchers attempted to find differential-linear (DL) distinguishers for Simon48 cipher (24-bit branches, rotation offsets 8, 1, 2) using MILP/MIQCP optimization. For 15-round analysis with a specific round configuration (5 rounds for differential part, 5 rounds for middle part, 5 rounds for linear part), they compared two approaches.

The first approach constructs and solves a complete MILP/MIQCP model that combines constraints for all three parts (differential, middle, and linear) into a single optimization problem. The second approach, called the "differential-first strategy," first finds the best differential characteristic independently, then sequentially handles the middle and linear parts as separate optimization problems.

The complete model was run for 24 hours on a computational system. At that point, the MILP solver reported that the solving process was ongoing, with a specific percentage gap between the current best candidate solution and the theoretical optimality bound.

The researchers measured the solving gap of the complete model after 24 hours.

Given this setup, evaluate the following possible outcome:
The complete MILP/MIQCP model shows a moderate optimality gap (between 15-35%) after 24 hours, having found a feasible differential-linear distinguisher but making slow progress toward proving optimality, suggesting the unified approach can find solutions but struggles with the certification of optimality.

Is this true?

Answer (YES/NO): NO